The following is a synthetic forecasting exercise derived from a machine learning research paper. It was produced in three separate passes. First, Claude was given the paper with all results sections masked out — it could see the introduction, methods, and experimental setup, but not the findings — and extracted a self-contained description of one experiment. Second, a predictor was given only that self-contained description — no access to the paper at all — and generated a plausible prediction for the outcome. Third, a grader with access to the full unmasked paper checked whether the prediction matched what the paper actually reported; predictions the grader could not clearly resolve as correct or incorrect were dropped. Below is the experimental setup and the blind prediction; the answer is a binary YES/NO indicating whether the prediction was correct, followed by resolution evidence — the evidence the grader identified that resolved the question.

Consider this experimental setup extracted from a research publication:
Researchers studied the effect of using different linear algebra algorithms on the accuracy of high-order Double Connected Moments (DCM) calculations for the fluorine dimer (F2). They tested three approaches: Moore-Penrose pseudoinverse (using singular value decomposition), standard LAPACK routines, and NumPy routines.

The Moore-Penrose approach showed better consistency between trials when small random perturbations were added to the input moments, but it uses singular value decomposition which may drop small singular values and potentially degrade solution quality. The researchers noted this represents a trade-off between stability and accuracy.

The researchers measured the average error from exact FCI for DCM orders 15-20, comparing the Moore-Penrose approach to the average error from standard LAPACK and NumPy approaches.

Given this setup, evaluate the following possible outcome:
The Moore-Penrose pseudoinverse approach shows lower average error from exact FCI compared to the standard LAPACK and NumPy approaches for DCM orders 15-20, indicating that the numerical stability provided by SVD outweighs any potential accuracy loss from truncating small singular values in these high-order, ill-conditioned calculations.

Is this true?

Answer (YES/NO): NO